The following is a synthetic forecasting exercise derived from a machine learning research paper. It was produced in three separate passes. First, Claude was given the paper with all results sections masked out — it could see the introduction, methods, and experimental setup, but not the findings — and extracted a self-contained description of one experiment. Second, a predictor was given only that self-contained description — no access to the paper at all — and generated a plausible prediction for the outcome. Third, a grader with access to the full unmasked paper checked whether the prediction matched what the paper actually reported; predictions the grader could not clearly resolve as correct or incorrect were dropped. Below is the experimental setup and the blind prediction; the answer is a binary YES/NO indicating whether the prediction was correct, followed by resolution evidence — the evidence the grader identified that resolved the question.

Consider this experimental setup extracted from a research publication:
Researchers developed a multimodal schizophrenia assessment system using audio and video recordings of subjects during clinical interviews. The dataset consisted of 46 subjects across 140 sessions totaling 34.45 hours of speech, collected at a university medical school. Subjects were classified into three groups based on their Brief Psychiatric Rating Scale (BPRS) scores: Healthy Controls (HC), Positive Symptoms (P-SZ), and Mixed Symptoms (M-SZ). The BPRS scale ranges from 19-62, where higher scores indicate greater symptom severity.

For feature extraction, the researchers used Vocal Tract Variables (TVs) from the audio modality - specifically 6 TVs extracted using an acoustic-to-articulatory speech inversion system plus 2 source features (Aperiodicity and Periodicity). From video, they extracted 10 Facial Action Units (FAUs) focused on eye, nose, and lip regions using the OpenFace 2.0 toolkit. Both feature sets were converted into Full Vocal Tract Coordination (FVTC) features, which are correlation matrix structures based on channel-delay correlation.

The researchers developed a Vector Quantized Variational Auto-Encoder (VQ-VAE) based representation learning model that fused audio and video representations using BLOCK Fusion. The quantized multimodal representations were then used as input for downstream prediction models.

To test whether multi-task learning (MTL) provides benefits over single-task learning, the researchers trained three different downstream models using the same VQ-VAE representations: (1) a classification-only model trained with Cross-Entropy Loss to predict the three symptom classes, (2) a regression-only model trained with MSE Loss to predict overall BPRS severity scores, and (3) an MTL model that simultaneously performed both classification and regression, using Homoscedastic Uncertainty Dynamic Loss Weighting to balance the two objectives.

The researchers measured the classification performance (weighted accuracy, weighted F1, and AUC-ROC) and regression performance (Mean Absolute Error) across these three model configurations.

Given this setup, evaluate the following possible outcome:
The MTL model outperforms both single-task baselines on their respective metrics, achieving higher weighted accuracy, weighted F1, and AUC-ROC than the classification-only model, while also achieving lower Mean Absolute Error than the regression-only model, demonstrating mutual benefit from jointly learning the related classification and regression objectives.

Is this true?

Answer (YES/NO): YES